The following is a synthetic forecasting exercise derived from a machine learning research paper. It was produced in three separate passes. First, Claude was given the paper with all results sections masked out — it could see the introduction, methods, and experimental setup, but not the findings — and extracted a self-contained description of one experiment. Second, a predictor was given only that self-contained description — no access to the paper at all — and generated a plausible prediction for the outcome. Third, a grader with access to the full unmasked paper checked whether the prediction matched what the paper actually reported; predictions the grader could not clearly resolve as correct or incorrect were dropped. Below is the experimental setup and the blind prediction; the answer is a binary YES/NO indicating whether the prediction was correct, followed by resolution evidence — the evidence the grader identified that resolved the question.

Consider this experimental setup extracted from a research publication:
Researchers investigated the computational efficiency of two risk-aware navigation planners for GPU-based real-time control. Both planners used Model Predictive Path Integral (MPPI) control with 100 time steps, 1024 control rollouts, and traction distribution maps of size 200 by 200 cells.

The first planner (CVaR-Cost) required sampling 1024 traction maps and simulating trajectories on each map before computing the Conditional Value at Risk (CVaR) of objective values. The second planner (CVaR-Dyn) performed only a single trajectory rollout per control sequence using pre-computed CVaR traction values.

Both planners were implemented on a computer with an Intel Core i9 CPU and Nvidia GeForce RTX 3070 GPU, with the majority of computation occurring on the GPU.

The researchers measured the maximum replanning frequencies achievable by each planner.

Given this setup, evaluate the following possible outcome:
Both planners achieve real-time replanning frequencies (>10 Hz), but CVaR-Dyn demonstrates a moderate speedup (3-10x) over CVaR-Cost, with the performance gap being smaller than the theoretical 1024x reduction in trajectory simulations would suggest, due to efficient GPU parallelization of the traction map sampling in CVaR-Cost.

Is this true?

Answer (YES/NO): YES